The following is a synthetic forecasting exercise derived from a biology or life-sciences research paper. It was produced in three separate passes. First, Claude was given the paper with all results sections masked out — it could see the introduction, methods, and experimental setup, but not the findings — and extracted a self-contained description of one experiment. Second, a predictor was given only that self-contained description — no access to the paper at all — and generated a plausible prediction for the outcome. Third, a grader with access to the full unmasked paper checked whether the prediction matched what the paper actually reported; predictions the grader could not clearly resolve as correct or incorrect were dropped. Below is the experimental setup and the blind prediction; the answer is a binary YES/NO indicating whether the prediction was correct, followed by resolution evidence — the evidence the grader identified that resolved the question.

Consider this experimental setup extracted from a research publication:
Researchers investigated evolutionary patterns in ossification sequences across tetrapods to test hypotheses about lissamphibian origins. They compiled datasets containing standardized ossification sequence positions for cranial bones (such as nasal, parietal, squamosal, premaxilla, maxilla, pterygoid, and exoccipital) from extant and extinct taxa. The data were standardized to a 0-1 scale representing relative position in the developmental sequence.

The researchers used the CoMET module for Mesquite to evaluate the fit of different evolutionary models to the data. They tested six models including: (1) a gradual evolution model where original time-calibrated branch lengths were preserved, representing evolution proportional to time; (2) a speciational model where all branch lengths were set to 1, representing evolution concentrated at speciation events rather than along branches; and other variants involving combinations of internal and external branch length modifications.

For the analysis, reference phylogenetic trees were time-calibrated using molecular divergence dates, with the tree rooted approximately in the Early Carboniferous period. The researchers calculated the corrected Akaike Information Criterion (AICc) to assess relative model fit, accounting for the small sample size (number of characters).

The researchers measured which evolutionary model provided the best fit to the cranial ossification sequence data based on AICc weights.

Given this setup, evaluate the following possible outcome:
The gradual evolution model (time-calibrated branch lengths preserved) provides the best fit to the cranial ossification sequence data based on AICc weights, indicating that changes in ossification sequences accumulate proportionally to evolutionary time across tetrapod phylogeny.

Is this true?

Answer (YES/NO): NO